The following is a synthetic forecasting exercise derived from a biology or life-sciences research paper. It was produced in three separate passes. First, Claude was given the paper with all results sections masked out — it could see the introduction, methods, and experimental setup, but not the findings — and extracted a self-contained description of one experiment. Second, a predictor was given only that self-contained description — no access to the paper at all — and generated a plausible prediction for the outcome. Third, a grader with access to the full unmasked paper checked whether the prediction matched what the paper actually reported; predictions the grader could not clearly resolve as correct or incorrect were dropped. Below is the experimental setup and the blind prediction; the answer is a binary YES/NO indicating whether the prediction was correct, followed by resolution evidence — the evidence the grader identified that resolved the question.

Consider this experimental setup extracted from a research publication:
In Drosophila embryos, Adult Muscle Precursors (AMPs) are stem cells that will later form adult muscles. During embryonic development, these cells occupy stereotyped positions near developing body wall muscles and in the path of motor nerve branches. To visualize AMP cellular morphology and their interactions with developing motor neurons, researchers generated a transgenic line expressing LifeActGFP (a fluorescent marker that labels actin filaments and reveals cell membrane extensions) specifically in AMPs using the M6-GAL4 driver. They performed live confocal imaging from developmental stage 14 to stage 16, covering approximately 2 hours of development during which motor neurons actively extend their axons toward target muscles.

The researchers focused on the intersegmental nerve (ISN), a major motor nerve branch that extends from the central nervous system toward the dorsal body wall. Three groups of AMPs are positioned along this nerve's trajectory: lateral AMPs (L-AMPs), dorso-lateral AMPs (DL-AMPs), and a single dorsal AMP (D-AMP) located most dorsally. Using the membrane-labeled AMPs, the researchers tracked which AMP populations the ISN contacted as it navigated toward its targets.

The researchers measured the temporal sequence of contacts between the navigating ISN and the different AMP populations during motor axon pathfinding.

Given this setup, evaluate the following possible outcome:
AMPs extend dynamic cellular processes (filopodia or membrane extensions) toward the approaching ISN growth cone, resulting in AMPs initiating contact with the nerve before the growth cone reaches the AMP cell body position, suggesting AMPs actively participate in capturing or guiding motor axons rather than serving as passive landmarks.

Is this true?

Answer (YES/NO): YES